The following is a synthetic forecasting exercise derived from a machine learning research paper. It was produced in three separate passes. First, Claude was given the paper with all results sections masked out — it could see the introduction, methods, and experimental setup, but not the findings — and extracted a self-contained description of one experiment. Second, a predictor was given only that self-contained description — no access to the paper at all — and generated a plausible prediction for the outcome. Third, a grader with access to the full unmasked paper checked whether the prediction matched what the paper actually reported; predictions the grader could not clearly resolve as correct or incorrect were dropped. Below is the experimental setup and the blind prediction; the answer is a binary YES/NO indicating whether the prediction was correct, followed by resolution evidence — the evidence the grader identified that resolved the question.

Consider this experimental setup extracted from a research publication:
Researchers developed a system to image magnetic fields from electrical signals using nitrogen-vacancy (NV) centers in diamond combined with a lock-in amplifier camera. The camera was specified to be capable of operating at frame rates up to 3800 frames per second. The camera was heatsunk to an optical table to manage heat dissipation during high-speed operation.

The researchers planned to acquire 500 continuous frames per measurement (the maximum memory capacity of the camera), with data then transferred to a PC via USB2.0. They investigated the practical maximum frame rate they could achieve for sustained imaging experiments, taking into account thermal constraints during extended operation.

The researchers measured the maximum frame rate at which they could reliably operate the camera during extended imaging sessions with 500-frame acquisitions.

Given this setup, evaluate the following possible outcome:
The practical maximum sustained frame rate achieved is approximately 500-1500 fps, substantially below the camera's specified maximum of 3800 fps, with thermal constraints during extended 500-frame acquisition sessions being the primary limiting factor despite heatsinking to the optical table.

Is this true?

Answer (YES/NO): NO